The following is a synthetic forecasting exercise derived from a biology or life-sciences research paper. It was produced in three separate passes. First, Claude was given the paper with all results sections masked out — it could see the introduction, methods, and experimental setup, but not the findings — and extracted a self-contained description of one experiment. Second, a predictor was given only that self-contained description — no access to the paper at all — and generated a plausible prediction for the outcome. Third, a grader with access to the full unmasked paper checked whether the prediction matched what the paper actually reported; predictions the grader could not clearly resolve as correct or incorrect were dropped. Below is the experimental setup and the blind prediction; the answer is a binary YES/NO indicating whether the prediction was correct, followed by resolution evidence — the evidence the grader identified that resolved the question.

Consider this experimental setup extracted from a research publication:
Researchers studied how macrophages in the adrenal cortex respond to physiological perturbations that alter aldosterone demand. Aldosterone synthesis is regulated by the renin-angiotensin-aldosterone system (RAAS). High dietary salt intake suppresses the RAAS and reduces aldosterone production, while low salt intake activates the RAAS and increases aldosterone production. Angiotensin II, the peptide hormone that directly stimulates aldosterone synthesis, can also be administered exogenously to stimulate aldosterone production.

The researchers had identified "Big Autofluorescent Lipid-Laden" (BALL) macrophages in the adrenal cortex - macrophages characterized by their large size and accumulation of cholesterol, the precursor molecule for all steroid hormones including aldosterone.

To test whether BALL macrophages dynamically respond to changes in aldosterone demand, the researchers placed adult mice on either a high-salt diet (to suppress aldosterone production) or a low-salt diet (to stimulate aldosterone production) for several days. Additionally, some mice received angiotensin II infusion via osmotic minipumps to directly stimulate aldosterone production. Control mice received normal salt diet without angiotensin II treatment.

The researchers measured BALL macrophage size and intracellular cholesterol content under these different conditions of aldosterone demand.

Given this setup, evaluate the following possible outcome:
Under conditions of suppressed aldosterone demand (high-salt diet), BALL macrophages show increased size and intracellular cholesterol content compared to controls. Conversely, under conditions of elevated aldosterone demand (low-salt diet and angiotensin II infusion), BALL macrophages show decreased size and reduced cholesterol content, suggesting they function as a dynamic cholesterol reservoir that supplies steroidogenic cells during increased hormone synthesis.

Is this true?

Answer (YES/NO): NO